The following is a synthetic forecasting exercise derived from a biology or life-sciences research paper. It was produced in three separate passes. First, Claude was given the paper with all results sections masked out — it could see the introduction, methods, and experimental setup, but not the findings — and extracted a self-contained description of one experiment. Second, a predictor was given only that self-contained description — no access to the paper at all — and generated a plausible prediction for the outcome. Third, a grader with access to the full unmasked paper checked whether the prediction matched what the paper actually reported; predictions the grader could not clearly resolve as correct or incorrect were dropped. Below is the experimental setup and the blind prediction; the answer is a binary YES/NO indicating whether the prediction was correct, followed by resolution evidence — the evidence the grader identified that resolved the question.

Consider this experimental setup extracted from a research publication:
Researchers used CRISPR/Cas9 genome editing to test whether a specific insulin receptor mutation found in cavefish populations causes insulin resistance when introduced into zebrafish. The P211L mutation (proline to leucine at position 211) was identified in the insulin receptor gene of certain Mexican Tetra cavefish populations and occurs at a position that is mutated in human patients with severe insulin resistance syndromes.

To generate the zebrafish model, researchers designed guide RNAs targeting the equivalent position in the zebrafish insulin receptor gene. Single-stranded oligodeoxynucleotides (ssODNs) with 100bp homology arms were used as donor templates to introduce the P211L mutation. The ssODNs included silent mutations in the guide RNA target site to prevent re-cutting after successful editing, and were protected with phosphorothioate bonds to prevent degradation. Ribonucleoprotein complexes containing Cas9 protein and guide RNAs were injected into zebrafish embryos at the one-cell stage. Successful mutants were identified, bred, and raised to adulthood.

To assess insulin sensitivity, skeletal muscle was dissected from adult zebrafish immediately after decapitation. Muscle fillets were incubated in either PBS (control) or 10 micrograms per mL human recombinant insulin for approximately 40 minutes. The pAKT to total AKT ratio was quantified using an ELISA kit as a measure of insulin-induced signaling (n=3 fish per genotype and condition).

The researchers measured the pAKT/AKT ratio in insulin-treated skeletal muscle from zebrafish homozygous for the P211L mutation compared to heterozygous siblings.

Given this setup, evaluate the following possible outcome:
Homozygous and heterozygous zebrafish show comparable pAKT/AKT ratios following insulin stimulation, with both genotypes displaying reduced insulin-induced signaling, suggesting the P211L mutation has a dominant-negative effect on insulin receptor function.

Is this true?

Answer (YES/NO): NO